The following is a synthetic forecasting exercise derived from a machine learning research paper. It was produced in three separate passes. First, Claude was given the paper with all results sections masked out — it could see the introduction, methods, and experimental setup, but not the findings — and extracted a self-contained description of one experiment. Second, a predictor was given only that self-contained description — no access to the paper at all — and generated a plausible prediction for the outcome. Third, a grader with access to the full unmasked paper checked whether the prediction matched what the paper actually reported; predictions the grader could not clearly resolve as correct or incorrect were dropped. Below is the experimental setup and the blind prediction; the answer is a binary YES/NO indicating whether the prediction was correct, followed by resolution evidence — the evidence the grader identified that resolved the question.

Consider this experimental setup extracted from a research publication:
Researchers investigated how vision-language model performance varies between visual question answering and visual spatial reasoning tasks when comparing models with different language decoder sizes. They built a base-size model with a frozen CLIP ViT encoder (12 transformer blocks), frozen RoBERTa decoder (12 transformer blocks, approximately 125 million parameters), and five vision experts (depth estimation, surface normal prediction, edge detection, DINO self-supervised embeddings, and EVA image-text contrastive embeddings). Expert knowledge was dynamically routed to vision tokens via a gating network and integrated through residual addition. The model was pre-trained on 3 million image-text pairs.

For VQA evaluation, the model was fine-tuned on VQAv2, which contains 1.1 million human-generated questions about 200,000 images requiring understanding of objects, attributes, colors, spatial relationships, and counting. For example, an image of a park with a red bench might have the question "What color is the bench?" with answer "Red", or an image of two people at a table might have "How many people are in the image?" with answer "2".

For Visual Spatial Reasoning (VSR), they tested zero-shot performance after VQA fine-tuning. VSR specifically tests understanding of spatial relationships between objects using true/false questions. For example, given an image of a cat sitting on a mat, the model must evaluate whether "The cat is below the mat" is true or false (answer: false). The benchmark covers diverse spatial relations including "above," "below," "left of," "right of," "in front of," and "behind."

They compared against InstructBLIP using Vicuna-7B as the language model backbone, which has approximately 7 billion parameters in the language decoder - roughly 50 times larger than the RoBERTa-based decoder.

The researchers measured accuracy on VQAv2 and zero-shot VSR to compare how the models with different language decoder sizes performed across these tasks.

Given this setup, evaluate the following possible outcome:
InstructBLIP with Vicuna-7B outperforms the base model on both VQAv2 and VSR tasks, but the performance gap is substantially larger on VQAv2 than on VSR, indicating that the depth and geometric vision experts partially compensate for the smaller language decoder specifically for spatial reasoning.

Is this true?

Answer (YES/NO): NO